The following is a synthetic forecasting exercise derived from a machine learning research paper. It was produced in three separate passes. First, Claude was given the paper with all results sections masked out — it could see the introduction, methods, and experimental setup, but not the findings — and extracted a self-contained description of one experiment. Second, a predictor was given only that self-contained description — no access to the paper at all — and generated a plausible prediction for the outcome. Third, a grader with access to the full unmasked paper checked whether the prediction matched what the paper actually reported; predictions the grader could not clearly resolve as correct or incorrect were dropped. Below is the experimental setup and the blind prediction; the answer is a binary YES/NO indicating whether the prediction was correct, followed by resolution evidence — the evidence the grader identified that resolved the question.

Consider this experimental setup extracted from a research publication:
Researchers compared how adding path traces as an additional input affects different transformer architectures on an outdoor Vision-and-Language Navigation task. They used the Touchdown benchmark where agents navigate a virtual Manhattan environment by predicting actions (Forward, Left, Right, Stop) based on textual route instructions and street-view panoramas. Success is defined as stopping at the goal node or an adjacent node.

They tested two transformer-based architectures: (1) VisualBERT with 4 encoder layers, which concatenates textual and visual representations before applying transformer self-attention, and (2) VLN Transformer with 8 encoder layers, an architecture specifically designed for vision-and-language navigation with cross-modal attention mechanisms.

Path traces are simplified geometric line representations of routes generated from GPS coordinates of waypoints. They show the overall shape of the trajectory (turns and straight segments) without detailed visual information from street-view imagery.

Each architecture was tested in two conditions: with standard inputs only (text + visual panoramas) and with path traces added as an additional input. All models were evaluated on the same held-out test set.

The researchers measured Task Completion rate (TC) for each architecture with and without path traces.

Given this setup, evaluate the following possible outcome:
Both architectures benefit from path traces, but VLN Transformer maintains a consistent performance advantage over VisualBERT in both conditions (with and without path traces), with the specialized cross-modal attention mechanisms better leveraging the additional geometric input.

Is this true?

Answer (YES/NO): NO